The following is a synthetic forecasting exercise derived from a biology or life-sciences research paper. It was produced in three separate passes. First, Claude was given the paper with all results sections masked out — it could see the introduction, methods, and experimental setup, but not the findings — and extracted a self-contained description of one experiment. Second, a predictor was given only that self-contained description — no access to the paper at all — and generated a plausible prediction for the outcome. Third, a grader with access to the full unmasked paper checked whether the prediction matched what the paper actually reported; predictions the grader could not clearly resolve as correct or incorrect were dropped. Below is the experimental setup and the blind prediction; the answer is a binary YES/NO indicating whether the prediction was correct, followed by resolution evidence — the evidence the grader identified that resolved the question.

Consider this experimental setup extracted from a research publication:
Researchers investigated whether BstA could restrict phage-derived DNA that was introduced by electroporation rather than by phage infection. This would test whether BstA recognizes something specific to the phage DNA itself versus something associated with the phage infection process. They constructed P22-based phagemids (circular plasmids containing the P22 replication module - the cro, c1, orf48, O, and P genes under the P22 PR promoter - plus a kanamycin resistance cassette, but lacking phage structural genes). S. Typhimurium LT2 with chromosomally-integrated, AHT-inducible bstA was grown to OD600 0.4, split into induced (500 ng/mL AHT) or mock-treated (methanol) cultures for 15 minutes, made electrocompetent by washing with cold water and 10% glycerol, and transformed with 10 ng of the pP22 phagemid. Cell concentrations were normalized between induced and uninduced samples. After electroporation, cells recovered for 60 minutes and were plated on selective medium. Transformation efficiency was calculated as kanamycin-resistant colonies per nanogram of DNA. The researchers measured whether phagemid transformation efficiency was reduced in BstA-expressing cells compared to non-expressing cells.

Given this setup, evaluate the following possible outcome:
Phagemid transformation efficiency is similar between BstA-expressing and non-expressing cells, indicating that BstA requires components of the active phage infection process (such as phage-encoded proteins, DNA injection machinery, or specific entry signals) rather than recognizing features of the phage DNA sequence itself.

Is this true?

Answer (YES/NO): NO